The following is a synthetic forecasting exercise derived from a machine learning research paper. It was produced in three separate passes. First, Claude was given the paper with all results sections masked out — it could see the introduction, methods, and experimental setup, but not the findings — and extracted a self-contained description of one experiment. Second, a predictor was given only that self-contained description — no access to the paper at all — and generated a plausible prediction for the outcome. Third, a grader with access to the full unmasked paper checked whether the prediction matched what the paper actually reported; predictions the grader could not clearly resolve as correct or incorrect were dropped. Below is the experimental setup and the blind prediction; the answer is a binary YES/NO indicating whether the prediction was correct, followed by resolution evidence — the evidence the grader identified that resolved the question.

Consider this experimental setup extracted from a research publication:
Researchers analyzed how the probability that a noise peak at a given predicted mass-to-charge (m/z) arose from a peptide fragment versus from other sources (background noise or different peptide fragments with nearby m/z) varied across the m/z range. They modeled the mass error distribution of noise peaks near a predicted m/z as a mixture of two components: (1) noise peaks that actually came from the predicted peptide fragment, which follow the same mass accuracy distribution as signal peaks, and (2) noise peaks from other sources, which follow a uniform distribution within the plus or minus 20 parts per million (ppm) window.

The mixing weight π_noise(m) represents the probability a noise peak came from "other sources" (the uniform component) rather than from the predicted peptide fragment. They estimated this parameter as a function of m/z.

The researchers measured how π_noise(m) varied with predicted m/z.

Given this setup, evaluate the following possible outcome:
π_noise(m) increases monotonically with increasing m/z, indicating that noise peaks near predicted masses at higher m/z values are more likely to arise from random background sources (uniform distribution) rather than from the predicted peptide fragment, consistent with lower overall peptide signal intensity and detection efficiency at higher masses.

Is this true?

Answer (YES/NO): NO